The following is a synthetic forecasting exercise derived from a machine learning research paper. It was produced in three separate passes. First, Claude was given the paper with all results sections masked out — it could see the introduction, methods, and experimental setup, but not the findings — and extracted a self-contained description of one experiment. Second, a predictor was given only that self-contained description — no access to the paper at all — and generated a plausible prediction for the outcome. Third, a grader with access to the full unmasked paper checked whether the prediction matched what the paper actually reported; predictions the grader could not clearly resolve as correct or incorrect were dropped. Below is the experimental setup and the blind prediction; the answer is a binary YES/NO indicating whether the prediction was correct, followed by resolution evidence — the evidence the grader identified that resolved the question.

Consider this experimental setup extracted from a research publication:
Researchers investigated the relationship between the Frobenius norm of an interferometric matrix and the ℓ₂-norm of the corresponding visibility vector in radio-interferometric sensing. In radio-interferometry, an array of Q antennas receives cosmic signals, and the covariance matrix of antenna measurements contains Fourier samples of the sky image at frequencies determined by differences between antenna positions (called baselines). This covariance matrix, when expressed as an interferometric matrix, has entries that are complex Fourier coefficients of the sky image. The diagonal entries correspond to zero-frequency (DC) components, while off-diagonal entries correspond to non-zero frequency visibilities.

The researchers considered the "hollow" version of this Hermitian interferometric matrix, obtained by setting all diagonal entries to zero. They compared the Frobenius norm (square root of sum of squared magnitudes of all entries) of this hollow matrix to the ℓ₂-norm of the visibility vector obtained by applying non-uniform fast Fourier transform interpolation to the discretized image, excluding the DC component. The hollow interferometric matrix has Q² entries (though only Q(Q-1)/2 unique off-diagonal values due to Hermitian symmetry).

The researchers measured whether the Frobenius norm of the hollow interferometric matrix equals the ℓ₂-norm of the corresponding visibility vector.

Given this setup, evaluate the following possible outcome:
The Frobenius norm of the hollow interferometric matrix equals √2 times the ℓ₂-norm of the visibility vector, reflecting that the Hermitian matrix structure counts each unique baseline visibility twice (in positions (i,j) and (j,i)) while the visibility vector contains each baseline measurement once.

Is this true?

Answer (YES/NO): NO